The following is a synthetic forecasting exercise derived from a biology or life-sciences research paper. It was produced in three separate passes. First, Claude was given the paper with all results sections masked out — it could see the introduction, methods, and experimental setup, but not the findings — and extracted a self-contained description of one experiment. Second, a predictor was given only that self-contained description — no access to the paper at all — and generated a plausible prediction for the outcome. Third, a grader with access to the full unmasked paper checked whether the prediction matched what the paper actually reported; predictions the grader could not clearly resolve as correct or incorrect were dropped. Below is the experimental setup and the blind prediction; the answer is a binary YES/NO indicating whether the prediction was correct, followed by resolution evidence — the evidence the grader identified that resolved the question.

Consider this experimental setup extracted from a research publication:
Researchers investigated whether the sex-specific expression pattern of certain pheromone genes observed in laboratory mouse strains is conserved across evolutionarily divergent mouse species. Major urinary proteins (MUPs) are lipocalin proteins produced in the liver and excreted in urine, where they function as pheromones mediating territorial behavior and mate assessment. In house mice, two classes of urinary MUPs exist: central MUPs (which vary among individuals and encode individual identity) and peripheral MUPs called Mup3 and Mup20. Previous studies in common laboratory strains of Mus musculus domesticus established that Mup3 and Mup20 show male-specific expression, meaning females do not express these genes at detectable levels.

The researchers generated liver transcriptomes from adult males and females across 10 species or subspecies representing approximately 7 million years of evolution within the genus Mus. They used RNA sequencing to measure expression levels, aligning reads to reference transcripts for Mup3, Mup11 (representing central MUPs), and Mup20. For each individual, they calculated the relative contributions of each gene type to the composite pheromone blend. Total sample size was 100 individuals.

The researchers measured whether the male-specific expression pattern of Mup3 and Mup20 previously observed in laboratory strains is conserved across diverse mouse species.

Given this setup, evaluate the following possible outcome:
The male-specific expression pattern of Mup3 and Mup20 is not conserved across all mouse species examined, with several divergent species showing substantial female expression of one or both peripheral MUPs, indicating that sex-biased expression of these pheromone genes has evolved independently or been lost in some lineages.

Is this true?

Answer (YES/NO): YES